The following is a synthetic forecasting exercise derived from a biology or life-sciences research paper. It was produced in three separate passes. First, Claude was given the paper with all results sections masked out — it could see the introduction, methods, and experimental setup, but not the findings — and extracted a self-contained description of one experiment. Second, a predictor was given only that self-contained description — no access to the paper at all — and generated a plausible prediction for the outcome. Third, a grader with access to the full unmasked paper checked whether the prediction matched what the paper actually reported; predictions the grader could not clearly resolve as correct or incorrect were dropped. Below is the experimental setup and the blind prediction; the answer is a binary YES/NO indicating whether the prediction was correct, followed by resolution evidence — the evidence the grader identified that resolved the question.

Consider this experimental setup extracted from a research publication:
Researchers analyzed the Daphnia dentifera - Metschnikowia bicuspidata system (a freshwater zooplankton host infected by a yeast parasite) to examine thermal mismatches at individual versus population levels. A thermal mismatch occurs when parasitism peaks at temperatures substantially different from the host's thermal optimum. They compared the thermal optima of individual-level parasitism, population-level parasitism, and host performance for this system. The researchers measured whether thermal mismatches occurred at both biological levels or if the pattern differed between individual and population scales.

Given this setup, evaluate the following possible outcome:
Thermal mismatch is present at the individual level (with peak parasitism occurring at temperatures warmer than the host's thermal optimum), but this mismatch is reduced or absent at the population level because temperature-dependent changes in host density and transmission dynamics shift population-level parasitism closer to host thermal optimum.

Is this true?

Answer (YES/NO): NO